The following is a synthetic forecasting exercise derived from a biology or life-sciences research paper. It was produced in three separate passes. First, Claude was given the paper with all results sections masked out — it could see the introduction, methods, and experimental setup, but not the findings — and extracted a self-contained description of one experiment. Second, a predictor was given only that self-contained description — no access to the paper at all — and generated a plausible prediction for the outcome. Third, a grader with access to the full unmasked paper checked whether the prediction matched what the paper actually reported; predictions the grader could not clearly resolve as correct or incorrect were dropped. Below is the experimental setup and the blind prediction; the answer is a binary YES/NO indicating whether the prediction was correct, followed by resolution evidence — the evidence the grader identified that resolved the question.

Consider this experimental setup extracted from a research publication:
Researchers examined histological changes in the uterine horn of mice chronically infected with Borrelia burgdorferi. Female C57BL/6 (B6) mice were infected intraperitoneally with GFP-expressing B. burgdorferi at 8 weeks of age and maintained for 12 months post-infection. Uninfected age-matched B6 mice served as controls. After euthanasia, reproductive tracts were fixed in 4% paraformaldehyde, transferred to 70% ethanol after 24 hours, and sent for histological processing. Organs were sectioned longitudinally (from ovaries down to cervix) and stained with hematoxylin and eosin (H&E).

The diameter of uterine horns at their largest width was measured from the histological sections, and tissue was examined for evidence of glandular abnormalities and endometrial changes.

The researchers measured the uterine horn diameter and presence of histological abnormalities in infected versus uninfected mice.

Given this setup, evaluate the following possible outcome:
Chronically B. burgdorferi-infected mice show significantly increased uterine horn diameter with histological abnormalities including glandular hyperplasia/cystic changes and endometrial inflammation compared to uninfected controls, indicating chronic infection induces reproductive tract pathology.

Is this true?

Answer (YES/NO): NO